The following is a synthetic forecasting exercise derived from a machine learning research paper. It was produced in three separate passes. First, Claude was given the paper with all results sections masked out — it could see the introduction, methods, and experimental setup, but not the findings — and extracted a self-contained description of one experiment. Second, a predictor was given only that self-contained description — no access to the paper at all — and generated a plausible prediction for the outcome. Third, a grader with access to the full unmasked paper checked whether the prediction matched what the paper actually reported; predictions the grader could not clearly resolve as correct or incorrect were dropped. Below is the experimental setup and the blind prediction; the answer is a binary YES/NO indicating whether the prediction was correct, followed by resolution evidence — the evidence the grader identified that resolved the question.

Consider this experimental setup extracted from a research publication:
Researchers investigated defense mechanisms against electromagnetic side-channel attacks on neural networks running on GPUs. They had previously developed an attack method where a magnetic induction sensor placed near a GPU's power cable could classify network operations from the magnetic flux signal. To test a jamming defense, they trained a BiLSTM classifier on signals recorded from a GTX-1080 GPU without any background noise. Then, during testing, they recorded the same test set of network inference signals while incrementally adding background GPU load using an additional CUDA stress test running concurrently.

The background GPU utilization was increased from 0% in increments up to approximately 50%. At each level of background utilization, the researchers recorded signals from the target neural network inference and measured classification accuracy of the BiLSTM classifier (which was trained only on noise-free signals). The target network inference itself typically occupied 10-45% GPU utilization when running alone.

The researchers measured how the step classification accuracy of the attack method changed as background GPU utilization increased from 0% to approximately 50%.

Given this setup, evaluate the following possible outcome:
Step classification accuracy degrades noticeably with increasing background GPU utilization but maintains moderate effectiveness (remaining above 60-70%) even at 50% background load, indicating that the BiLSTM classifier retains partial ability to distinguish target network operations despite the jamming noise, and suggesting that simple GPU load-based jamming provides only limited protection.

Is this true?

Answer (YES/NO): NO